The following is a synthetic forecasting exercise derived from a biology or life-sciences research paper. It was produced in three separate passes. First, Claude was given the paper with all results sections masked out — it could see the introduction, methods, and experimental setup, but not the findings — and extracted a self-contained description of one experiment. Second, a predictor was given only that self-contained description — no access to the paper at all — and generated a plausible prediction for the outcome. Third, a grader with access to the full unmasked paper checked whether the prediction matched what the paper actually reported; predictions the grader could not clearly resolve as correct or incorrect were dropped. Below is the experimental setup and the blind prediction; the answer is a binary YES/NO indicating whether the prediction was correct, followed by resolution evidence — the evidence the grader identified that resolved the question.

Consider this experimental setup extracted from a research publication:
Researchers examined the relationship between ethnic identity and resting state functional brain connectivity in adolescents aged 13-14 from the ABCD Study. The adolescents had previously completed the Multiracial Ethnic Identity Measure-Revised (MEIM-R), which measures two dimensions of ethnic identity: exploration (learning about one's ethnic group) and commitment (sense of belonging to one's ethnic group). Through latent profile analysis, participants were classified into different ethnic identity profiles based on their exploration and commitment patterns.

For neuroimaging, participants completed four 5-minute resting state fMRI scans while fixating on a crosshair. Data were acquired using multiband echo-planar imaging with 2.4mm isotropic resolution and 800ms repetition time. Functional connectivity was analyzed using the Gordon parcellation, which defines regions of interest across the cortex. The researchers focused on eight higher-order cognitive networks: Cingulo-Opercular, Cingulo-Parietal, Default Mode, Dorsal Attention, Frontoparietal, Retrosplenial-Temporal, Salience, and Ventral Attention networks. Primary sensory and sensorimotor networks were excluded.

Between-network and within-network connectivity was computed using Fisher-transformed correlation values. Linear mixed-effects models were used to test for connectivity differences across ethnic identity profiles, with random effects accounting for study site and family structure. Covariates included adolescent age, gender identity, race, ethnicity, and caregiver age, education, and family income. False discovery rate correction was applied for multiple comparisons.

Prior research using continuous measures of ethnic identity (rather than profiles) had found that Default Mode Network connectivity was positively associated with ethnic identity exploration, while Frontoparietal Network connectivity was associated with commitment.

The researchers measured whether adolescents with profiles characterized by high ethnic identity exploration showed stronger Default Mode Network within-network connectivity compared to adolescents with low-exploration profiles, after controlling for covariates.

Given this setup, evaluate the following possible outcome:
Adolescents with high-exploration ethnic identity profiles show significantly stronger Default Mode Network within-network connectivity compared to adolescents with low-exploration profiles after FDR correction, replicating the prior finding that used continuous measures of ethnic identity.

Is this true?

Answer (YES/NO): NO